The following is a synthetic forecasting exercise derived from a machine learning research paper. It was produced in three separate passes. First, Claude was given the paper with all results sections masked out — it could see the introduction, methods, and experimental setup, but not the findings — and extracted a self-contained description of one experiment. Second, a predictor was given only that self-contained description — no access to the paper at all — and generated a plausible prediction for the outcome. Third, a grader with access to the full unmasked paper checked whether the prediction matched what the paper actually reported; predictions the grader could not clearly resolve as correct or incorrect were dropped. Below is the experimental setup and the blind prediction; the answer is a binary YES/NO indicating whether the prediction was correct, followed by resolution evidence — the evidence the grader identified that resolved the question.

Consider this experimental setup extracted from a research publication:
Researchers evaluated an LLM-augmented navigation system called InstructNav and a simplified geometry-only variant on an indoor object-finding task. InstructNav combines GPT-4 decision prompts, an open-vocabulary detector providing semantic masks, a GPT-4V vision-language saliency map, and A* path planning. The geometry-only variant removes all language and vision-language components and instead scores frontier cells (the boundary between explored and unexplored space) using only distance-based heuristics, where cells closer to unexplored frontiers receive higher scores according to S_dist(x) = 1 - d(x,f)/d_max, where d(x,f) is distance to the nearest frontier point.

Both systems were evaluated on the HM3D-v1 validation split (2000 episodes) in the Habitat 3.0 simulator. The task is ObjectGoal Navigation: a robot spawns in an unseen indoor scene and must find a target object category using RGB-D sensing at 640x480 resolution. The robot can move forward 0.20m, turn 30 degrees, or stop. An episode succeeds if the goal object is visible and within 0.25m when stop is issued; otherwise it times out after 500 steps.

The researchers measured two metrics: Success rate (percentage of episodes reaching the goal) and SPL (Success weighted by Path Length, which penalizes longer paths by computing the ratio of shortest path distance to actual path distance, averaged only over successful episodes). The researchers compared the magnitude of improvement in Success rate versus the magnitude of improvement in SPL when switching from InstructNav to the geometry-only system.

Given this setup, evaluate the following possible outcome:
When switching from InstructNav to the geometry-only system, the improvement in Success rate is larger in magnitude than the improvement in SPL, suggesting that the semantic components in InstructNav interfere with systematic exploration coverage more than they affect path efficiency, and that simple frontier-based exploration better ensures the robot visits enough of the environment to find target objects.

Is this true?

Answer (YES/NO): NO